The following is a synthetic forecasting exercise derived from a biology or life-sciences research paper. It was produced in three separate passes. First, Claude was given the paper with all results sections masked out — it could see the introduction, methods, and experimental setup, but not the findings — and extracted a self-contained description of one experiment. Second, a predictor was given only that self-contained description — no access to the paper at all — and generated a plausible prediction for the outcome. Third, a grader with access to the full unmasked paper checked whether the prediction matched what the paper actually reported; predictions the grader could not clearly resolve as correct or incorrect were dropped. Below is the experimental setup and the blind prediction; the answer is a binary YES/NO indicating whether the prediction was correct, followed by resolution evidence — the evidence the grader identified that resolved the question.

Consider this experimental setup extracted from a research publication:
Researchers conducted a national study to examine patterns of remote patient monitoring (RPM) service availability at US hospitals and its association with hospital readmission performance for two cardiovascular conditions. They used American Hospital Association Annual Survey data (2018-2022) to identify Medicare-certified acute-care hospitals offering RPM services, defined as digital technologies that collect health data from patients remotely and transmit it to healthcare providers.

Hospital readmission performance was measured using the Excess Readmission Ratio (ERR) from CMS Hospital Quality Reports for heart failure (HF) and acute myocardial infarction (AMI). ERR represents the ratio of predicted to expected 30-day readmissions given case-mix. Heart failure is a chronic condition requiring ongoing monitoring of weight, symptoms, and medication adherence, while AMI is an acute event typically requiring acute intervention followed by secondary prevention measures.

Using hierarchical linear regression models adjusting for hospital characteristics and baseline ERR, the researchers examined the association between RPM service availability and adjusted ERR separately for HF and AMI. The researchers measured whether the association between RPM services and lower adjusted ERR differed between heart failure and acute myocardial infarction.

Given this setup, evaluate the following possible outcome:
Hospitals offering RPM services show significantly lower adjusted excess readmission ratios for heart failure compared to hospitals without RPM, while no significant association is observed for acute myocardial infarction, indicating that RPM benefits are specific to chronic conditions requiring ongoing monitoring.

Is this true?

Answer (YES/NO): YES